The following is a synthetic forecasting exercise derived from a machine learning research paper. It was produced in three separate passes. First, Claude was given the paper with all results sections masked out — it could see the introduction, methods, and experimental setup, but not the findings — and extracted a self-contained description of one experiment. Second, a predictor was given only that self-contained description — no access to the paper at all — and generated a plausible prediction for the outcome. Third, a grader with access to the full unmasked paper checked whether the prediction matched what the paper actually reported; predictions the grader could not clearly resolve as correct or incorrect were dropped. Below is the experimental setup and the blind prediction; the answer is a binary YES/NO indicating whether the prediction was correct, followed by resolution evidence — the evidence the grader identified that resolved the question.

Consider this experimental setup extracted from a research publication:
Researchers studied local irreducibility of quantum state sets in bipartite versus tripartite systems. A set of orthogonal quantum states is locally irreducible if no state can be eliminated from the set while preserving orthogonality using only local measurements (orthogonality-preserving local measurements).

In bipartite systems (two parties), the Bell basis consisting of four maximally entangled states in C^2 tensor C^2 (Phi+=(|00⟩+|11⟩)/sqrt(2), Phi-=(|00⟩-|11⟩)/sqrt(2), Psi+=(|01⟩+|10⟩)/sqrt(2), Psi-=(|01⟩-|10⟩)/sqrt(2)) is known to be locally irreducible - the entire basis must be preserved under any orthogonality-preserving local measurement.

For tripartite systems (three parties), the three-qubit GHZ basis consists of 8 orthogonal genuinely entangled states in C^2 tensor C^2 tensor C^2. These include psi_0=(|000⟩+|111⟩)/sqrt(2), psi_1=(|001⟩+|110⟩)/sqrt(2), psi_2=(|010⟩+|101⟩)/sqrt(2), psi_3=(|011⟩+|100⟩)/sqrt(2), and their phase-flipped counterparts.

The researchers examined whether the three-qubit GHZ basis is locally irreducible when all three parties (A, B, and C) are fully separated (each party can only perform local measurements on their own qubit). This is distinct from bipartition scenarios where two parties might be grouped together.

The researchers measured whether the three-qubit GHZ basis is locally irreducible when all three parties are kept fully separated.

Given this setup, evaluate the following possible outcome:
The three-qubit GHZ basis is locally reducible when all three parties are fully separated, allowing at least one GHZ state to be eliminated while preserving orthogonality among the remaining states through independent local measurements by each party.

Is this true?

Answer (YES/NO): NO